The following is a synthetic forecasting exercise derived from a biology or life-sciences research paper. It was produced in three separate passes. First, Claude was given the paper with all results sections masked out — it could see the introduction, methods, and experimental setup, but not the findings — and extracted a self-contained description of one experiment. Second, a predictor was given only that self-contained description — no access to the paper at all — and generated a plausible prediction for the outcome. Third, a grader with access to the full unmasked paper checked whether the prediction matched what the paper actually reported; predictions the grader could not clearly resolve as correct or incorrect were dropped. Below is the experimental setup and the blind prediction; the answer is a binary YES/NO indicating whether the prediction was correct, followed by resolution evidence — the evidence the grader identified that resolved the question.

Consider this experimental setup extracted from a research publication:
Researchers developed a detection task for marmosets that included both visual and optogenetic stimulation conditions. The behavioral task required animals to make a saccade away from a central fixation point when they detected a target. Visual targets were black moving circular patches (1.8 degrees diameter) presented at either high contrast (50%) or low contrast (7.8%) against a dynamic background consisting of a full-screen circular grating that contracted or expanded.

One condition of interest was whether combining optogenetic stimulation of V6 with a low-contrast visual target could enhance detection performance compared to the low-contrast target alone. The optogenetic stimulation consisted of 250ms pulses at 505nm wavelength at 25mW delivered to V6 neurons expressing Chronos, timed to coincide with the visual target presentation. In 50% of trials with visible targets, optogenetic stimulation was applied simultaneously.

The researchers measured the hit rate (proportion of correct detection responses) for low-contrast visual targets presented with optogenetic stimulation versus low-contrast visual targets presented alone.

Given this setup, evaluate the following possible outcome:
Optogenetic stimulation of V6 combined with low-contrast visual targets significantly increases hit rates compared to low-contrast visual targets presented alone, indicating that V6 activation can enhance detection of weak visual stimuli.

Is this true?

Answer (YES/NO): YES